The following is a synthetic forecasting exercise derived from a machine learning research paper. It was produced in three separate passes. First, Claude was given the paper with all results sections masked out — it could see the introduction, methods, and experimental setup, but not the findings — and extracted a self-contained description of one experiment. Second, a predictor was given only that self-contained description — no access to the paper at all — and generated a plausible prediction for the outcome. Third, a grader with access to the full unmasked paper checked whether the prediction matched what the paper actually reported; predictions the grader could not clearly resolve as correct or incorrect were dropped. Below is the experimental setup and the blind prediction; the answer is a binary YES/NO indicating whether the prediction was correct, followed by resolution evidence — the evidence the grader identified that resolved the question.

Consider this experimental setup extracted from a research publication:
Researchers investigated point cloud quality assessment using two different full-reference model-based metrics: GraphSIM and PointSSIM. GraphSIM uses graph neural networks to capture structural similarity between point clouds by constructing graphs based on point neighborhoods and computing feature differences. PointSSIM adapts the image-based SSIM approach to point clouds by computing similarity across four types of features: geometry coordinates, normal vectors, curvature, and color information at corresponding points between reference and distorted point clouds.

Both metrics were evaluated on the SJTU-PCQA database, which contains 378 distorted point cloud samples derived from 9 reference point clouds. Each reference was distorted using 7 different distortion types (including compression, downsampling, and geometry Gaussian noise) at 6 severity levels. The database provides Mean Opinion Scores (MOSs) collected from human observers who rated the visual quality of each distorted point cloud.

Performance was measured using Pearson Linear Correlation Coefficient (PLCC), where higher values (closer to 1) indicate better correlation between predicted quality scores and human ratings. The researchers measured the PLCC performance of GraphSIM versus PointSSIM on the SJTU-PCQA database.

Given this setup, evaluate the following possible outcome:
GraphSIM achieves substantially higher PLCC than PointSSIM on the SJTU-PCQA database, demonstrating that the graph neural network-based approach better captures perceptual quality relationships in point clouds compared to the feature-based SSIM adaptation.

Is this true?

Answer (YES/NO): YES